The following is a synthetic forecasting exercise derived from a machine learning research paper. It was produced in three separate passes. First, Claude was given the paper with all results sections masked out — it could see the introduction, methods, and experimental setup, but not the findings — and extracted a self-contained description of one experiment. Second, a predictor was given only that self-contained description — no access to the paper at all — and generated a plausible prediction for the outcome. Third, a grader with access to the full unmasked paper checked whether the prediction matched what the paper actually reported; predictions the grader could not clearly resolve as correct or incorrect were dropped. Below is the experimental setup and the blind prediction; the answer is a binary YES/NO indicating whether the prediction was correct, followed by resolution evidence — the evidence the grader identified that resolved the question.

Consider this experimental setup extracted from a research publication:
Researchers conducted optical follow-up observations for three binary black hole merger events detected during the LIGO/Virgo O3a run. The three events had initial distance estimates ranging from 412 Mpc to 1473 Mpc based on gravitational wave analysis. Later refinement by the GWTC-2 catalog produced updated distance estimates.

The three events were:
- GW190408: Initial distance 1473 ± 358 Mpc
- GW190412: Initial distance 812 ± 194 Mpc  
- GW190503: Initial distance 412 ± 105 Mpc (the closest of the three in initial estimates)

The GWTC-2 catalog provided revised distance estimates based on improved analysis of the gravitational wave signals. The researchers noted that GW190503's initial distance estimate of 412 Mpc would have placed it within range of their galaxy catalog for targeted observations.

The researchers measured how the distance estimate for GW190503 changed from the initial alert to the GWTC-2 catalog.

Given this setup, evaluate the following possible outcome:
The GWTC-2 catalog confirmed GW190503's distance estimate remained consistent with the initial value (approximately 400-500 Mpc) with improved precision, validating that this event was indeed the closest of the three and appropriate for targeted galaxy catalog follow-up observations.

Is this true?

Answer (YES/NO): NO